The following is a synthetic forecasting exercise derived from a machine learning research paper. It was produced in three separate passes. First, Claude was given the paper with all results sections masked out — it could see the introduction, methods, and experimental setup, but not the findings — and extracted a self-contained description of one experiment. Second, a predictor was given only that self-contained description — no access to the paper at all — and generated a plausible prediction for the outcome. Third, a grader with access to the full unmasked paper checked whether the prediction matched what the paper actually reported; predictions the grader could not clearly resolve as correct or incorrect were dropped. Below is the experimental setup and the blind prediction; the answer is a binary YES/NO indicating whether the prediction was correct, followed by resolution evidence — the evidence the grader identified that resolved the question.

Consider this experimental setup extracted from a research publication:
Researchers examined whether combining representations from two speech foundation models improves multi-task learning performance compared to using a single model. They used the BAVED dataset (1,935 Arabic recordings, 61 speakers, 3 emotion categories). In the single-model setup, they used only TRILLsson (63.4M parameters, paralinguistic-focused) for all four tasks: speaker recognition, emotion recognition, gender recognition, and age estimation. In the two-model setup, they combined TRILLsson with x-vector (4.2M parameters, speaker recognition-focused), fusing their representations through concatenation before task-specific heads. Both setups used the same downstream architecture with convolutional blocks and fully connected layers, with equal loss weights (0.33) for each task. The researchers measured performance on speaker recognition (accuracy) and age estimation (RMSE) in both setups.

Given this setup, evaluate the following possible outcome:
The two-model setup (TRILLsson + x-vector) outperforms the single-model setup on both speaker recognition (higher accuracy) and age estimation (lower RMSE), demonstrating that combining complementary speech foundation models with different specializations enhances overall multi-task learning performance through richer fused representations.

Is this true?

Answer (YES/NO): NO